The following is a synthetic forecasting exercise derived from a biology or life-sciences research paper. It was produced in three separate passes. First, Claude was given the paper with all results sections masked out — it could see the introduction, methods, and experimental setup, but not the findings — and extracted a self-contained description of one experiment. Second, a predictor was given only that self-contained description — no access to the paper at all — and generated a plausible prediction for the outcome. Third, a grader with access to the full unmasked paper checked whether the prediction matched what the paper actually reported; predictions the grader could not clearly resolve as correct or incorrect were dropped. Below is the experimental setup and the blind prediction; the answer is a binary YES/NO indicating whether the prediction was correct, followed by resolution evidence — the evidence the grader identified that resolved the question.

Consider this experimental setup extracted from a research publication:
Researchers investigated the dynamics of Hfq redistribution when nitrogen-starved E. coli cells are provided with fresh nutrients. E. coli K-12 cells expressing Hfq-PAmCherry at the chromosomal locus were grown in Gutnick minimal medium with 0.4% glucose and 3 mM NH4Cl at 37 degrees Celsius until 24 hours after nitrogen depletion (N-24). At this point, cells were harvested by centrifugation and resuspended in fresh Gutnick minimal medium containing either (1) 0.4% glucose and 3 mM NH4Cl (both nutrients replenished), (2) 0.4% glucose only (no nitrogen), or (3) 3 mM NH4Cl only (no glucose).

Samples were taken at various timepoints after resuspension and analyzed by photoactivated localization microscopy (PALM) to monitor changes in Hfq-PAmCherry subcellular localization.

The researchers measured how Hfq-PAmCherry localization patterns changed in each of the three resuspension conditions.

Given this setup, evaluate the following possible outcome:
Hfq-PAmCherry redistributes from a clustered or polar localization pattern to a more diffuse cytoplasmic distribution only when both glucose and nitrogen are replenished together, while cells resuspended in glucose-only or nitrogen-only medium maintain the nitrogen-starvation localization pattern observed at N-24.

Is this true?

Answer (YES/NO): NO